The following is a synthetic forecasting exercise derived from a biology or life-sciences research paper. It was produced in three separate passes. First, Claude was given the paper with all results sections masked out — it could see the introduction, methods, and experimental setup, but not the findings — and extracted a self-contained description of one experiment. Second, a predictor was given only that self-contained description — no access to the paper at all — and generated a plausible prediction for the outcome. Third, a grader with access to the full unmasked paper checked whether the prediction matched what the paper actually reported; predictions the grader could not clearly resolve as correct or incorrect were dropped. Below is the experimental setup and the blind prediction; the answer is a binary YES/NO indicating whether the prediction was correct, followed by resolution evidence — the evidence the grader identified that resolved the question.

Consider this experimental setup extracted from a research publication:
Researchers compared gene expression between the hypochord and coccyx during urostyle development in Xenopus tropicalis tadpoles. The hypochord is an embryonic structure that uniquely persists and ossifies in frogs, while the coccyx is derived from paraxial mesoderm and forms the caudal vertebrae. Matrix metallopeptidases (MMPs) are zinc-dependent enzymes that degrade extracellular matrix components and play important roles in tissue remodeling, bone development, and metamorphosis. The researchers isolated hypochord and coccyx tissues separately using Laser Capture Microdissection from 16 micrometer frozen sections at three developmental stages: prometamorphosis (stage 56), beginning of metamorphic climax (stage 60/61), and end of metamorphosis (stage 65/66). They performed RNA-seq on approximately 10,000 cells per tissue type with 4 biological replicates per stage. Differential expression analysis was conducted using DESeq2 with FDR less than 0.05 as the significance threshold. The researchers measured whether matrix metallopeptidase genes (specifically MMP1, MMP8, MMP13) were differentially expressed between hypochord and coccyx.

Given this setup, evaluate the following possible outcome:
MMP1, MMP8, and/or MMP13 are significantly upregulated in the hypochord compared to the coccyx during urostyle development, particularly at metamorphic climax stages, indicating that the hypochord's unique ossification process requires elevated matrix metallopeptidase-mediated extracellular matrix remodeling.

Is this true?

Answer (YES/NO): YES